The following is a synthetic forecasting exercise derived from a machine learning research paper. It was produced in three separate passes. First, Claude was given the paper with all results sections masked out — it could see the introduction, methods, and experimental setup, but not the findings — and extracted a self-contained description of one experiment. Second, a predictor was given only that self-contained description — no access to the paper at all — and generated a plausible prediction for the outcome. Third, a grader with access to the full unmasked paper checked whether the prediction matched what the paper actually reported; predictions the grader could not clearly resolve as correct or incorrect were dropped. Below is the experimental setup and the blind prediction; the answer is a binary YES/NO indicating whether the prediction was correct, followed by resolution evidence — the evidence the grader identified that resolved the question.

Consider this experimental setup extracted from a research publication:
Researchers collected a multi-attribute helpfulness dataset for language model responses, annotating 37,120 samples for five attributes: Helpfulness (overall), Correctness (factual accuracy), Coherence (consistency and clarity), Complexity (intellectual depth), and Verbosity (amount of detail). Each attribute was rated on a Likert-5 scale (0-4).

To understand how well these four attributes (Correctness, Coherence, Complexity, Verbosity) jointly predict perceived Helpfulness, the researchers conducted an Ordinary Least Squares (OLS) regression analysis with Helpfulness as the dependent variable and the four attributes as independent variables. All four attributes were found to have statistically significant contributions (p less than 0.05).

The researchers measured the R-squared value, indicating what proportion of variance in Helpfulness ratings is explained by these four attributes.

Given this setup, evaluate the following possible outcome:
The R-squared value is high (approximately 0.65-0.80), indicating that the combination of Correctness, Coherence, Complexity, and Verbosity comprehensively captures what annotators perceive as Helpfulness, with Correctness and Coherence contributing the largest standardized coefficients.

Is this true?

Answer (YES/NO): YES